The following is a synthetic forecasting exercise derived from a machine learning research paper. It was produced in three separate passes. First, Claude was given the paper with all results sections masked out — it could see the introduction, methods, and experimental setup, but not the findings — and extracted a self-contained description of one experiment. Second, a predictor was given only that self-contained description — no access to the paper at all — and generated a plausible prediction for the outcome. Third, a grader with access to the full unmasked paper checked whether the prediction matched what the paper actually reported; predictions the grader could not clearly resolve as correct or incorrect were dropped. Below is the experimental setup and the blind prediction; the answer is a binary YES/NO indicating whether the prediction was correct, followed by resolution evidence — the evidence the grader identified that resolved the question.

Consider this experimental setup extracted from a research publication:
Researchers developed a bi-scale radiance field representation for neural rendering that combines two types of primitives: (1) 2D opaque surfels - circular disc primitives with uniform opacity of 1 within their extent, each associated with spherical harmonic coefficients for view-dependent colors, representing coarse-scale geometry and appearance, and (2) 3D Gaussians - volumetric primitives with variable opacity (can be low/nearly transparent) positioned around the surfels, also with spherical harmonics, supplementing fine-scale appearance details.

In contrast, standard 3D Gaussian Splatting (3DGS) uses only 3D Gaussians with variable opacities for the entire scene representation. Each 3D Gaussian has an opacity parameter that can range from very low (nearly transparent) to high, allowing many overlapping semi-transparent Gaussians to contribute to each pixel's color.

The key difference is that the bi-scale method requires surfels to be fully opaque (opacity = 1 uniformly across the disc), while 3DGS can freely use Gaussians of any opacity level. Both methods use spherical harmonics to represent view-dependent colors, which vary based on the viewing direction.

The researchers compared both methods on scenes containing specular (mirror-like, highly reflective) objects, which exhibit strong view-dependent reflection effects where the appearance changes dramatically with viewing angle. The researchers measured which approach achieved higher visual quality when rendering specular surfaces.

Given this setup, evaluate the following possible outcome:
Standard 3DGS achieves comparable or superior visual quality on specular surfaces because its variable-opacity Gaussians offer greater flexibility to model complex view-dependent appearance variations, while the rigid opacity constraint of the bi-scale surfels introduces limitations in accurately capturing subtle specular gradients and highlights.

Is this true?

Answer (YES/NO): YES